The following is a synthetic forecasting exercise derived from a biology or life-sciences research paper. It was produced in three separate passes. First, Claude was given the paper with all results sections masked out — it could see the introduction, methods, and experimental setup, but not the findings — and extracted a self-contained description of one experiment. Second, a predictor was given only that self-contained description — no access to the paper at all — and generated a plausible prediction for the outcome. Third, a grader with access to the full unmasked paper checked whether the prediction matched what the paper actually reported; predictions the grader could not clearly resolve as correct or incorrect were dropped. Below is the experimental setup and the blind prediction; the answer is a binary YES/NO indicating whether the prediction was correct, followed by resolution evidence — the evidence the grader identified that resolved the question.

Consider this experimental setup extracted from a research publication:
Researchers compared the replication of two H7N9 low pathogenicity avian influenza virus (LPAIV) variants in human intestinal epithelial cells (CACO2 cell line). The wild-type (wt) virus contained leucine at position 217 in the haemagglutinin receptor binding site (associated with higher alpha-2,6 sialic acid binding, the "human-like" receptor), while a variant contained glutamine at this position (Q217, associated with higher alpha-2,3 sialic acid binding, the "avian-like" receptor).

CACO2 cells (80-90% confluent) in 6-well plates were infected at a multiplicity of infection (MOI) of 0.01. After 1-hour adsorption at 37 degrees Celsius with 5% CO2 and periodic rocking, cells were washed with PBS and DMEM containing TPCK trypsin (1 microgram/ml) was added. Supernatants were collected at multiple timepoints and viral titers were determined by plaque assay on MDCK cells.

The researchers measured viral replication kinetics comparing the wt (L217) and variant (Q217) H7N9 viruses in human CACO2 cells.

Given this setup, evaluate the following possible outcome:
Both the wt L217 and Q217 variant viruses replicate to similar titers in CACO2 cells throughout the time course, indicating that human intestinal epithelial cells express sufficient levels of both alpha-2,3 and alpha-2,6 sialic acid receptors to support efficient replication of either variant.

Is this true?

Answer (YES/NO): YES